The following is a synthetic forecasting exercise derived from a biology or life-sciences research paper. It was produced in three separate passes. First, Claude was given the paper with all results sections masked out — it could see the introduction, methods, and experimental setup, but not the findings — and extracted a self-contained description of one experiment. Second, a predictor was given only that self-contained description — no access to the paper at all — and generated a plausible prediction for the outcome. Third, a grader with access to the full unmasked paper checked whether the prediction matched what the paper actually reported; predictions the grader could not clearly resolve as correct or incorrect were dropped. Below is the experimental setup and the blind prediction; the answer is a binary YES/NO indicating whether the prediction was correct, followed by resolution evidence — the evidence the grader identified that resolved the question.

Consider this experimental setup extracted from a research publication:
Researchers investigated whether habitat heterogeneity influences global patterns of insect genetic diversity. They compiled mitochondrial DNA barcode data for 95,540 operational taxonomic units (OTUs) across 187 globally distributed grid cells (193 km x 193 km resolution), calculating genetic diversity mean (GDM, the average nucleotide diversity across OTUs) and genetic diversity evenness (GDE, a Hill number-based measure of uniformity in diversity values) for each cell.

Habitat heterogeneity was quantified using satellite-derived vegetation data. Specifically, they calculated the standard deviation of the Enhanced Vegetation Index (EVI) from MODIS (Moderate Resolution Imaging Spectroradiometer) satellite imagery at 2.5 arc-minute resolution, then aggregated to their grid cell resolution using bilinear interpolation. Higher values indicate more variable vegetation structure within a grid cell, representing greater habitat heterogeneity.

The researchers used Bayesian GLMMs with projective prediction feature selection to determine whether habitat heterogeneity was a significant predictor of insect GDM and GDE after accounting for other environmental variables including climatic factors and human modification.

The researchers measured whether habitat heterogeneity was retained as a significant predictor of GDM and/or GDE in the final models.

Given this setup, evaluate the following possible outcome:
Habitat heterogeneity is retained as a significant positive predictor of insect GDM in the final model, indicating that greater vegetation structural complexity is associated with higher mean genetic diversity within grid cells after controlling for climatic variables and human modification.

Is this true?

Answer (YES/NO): NO